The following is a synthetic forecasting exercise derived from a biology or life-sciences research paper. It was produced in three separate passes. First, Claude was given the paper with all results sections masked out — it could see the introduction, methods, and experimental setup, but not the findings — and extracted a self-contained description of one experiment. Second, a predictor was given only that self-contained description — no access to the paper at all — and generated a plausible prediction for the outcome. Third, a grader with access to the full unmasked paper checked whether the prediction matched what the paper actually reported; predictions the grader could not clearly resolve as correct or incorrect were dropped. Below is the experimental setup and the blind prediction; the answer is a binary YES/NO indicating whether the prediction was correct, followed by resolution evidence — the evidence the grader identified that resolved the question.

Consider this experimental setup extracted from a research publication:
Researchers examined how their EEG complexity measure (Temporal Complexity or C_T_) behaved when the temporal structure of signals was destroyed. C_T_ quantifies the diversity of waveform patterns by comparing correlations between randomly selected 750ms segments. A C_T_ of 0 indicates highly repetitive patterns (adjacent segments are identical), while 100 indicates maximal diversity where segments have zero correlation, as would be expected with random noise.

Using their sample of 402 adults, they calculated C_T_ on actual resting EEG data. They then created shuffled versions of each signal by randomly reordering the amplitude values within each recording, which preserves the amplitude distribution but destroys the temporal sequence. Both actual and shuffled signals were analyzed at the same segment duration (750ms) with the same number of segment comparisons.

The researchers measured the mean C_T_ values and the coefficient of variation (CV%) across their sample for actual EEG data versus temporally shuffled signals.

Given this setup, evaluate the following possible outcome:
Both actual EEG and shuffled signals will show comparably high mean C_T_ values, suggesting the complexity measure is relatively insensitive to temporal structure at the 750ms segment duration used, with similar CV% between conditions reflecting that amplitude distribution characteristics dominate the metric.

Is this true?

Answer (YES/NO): NO